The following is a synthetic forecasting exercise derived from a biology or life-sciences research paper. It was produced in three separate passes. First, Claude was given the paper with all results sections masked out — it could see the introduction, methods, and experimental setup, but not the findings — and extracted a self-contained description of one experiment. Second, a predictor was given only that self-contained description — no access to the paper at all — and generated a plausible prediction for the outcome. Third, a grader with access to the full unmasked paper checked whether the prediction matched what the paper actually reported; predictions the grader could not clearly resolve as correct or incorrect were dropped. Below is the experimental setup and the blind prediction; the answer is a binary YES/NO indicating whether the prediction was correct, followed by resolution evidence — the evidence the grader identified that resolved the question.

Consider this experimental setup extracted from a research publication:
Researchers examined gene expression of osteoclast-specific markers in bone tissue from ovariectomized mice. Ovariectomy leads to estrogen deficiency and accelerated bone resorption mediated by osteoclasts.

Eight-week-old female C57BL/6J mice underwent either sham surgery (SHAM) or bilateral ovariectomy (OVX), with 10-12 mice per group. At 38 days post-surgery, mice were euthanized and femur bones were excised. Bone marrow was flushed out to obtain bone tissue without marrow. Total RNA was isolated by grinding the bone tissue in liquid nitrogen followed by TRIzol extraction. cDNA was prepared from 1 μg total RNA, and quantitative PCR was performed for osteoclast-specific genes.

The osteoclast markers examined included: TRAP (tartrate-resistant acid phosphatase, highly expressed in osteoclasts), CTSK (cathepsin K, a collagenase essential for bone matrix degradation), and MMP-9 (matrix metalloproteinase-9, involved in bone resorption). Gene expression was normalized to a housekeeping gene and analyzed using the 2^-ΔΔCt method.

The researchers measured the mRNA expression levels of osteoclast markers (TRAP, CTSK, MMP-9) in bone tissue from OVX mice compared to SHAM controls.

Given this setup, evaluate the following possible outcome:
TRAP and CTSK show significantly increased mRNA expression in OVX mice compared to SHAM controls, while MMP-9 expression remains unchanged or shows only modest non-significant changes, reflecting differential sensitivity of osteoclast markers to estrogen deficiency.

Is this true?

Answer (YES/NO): NO